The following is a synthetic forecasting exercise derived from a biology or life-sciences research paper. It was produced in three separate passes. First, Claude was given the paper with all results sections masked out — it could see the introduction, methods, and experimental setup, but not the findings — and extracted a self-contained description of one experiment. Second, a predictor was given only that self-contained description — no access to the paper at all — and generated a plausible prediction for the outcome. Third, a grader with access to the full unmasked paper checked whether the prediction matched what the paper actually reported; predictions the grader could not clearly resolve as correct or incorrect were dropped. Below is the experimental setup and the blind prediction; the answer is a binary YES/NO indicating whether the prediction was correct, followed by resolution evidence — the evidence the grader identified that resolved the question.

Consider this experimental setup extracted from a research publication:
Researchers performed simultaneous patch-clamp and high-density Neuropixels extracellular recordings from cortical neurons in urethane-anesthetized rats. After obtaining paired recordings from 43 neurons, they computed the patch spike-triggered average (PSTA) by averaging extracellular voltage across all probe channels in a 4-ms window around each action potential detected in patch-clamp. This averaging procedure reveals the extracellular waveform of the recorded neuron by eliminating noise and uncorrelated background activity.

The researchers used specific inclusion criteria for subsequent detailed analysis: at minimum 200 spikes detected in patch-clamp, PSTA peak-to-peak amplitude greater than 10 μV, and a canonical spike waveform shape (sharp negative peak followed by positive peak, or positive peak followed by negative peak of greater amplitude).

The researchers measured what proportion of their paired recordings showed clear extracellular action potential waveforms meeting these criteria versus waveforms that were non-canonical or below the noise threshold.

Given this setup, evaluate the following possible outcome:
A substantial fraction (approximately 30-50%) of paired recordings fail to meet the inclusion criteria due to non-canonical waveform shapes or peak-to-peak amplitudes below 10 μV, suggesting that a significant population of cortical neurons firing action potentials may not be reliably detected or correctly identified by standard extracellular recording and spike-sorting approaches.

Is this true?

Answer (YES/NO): YES